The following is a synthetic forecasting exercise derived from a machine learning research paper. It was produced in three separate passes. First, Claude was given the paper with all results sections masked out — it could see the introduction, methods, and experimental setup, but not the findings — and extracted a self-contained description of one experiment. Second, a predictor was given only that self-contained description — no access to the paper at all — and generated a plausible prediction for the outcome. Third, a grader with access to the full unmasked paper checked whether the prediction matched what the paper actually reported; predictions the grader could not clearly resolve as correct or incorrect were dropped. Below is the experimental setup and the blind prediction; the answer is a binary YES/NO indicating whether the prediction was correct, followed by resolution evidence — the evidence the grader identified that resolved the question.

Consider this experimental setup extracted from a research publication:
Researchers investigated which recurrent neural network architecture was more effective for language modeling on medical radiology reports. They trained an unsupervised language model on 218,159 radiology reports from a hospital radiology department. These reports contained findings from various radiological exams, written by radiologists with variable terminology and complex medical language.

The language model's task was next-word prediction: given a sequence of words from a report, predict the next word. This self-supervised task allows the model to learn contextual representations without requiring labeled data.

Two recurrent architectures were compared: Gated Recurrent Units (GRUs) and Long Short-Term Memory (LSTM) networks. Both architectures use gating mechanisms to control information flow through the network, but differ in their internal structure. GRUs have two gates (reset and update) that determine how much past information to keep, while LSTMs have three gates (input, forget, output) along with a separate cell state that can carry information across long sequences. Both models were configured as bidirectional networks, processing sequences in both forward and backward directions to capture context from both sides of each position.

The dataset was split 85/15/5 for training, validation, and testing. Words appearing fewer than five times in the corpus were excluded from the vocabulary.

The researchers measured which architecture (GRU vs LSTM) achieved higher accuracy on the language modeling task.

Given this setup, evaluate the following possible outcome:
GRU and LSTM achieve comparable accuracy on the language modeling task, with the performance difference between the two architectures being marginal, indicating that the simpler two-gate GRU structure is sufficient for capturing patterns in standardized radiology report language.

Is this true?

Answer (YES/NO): NO